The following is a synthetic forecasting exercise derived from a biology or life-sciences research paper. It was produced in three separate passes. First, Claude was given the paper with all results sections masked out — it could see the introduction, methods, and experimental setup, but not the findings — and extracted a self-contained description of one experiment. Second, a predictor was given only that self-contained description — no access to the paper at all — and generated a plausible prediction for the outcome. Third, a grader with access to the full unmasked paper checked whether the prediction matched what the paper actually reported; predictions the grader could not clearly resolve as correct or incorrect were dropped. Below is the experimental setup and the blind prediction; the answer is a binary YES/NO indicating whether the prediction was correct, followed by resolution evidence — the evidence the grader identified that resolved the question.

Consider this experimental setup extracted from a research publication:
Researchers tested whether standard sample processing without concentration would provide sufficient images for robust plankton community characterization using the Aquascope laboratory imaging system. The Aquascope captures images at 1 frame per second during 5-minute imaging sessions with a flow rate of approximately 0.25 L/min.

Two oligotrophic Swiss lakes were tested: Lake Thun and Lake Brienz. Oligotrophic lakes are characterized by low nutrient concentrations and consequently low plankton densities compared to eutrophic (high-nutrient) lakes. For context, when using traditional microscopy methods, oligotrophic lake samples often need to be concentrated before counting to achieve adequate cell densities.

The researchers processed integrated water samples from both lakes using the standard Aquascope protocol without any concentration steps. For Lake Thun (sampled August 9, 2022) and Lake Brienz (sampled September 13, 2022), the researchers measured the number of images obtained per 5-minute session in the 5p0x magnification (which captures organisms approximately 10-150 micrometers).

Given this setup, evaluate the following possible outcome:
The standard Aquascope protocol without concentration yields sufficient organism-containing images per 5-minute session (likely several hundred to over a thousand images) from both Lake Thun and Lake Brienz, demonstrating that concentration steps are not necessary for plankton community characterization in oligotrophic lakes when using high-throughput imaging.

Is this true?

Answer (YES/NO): NO